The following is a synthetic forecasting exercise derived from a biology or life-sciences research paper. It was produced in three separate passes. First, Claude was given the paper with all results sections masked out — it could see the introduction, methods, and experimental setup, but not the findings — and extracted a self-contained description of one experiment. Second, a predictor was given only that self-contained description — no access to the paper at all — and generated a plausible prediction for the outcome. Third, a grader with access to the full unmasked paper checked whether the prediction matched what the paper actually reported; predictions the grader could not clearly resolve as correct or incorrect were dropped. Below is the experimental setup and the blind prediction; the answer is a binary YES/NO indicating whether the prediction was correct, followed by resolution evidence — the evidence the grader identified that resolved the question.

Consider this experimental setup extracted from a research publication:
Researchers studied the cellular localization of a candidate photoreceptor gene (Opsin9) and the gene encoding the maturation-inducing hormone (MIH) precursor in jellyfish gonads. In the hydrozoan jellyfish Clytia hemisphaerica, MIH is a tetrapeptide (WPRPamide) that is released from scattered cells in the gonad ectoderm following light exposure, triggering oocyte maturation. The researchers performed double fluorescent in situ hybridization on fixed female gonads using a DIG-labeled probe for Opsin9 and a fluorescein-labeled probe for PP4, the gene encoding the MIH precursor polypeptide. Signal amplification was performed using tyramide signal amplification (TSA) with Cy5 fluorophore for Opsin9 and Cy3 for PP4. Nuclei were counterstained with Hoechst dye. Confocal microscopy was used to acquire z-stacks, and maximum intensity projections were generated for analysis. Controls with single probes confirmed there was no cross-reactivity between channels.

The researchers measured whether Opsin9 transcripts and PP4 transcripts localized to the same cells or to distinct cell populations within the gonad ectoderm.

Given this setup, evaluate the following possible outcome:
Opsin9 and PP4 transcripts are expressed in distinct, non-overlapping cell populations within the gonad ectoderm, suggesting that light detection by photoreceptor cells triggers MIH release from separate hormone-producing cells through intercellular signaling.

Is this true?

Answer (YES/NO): NO